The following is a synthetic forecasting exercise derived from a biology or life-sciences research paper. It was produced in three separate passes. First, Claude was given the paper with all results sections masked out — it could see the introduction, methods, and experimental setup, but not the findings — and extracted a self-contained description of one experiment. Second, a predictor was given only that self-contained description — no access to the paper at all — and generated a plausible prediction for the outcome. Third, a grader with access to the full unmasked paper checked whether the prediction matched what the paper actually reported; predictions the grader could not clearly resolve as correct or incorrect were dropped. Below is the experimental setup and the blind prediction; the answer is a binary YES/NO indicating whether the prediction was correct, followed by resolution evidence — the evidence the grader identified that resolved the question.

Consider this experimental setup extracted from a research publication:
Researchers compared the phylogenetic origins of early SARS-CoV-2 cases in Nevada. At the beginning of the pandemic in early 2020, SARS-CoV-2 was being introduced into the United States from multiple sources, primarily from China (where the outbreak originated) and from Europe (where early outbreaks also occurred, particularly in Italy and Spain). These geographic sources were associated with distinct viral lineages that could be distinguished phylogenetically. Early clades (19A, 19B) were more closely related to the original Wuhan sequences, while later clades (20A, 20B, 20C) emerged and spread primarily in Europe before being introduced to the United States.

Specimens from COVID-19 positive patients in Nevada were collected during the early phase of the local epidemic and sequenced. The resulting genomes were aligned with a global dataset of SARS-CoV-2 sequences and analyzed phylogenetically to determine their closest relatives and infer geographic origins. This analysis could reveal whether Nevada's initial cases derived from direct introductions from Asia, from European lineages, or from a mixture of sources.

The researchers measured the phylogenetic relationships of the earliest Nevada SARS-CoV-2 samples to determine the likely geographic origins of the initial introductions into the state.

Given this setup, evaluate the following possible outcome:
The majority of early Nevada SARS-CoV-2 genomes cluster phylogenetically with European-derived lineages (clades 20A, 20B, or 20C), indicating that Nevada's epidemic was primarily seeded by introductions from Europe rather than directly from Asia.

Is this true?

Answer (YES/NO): NO